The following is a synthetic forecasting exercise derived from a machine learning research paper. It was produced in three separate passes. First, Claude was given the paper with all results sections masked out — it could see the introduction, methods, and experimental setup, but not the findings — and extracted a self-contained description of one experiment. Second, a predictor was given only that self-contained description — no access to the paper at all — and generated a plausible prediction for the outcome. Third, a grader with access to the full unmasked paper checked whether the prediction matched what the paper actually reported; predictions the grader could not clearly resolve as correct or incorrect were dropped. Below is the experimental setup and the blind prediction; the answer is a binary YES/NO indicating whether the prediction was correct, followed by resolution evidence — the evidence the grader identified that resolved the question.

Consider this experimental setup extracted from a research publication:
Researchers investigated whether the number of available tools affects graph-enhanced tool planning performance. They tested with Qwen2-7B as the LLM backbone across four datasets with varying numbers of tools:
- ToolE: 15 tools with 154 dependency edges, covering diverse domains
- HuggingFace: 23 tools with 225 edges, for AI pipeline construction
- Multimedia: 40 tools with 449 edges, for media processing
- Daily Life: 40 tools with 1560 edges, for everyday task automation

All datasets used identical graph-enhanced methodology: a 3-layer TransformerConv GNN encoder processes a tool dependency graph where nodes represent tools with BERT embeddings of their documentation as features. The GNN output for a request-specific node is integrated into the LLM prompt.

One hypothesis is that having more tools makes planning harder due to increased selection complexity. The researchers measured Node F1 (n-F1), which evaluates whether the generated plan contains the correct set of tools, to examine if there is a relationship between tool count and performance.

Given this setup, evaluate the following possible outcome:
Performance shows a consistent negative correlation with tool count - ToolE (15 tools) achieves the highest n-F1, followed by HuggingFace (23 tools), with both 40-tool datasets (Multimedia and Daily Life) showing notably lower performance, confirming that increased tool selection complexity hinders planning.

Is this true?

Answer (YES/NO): NO